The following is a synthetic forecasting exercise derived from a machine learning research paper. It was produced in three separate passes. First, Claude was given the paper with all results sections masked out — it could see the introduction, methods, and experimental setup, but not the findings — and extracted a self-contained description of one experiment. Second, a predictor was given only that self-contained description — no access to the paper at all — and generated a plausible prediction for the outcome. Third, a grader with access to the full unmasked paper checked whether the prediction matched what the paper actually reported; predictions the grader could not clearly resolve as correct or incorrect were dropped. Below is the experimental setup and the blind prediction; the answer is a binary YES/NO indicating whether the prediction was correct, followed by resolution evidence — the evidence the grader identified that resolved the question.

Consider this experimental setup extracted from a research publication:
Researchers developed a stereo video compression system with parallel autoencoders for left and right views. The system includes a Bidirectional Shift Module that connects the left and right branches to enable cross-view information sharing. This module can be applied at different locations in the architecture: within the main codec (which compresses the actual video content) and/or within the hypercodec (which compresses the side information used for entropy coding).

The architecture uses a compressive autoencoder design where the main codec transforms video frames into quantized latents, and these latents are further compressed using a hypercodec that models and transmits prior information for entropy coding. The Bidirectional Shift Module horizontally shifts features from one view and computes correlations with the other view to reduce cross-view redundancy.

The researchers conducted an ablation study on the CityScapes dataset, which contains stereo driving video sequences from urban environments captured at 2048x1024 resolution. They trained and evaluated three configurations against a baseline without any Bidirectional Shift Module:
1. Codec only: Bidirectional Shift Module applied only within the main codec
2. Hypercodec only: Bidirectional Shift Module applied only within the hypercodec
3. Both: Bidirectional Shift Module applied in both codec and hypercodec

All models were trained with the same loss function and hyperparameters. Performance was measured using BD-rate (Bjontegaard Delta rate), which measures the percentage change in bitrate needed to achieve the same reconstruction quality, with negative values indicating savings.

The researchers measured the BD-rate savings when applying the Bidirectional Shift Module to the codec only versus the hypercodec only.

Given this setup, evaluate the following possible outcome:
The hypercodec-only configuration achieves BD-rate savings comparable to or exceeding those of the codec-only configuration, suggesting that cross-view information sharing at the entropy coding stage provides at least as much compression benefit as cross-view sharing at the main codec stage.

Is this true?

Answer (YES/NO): NO